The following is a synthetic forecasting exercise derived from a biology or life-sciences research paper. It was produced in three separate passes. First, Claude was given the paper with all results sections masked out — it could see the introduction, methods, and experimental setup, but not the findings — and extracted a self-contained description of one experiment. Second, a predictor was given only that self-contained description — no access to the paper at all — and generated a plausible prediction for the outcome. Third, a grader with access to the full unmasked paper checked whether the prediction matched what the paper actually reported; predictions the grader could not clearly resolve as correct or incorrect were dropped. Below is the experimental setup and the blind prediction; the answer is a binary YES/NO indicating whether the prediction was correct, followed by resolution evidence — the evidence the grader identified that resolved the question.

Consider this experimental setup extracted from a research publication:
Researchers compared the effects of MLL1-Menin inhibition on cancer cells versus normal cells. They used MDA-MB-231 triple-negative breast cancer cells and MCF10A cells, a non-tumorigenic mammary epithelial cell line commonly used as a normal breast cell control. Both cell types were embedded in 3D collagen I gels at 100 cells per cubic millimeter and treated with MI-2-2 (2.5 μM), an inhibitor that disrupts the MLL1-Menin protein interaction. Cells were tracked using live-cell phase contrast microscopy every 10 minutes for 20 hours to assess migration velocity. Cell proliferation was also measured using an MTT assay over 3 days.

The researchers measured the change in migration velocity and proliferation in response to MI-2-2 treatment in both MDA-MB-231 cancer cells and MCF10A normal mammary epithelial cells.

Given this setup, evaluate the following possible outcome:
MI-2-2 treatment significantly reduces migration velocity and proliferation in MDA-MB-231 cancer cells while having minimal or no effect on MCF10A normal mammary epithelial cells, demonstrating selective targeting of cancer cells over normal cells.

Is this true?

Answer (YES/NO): YES